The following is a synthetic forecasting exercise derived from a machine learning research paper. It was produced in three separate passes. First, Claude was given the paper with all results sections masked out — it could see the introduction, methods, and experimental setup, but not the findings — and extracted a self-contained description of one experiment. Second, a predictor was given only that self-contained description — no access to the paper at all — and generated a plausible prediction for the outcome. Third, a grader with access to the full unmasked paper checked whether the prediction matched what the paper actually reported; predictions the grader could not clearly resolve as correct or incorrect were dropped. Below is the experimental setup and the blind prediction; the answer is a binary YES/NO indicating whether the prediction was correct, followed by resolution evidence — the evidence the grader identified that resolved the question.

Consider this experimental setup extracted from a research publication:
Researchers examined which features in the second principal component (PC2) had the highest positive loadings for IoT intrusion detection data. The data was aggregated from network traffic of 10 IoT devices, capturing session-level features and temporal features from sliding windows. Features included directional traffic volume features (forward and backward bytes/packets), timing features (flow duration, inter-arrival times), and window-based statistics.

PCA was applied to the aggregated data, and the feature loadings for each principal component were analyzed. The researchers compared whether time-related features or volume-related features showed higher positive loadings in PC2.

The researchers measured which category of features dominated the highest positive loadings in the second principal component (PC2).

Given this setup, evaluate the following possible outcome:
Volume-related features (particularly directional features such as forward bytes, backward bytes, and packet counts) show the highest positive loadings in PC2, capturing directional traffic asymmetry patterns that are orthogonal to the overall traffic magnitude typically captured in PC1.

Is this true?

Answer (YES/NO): NO